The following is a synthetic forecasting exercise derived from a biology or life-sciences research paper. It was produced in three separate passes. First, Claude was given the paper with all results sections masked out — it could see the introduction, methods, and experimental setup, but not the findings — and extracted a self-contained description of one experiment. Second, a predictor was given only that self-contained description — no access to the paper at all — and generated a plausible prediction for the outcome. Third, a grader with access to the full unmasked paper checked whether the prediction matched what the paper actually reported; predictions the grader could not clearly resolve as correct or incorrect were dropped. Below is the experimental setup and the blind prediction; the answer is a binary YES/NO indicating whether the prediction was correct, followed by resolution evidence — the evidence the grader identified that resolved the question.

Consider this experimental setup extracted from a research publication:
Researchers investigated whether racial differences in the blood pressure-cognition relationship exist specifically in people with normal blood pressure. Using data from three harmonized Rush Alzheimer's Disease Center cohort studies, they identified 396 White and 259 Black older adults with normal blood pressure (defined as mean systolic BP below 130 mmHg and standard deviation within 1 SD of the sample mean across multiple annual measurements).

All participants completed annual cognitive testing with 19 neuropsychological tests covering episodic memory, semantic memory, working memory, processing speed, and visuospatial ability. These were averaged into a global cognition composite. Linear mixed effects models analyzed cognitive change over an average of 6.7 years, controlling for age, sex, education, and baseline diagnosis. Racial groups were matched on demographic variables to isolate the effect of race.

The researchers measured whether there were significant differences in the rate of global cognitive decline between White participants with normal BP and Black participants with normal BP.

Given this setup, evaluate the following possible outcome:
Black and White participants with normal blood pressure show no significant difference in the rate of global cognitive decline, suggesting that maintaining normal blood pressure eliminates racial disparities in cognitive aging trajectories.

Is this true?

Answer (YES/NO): YES